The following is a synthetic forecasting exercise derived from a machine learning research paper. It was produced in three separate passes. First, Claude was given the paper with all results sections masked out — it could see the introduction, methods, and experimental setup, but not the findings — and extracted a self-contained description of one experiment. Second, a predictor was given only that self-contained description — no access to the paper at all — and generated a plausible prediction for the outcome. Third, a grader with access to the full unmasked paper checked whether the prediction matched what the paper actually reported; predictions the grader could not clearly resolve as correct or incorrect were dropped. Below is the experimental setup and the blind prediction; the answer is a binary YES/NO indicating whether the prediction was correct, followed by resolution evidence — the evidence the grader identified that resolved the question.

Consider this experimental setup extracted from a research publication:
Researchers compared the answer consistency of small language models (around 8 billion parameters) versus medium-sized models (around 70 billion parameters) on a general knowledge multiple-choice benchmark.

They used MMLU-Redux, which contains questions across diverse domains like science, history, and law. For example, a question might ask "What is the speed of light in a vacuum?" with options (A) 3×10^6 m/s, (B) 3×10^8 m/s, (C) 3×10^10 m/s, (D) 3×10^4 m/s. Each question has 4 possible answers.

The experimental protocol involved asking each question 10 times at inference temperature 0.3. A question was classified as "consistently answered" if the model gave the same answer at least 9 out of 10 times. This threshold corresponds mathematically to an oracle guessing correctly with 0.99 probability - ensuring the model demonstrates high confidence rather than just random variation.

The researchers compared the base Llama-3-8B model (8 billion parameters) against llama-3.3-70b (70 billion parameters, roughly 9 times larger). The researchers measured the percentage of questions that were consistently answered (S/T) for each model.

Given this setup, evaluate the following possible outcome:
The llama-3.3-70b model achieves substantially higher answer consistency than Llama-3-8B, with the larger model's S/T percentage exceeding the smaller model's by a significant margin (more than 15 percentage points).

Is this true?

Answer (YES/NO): YES